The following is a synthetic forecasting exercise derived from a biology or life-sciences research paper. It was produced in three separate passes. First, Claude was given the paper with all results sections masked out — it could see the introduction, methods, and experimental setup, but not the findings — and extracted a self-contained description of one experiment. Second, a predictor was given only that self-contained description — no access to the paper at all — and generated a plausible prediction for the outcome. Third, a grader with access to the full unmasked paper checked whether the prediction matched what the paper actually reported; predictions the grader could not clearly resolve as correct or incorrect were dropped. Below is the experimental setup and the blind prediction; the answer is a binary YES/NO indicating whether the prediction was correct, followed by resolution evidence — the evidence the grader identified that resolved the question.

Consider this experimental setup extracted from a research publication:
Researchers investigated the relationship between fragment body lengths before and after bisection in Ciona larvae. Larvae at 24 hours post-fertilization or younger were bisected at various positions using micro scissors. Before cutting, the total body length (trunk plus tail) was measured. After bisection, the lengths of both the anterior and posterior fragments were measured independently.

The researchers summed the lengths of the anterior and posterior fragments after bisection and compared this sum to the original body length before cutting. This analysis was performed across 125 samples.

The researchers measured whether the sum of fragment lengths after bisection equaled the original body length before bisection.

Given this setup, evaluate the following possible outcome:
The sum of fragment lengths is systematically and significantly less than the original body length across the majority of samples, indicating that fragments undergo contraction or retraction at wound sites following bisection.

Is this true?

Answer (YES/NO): YES